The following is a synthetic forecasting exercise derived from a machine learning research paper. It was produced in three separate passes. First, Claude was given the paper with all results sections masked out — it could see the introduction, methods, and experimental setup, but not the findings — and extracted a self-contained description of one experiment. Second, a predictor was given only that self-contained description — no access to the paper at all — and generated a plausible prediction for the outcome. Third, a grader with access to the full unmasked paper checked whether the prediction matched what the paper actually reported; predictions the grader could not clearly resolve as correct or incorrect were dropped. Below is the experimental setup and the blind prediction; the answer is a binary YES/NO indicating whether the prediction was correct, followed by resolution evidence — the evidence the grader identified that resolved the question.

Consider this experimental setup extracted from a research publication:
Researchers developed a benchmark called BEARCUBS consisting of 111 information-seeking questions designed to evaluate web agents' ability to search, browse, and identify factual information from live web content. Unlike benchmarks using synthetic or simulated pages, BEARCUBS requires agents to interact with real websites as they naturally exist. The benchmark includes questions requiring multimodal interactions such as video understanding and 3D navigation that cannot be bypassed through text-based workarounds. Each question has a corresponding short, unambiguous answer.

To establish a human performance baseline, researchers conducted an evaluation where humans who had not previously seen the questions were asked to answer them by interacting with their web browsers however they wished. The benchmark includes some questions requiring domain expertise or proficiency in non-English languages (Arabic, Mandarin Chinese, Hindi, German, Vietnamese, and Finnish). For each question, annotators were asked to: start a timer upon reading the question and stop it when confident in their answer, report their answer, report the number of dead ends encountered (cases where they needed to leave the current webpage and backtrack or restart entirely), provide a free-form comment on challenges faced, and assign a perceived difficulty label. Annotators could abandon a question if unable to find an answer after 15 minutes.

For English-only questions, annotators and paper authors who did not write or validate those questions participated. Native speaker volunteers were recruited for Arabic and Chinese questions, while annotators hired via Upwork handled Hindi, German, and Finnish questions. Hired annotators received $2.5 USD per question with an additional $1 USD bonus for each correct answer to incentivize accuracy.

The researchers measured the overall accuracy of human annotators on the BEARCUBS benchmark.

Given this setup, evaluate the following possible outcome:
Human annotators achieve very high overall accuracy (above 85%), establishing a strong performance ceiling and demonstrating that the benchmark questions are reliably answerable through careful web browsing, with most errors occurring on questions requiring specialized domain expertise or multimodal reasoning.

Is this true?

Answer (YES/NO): NO